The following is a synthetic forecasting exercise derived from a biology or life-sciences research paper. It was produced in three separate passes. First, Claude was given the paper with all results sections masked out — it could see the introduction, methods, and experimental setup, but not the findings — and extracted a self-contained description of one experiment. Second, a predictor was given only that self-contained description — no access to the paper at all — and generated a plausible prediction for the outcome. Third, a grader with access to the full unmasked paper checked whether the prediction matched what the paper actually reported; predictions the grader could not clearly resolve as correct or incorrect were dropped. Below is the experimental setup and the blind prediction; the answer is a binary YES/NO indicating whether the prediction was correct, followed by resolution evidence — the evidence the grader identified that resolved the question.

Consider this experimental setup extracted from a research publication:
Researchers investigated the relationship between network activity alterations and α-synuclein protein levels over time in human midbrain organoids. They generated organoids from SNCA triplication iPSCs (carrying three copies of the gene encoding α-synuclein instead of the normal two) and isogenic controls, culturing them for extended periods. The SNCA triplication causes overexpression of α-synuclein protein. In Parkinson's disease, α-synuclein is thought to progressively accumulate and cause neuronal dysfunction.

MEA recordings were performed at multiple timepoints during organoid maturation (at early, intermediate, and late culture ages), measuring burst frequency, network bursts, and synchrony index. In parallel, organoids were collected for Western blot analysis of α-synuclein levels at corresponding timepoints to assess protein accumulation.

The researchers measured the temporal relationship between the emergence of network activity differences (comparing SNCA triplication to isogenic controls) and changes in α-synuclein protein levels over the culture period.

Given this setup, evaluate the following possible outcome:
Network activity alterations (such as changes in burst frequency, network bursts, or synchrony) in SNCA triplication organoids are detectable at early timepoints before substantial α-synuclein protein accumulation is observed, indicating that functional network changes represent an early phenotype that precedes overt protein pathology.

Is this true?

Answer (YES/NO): NO